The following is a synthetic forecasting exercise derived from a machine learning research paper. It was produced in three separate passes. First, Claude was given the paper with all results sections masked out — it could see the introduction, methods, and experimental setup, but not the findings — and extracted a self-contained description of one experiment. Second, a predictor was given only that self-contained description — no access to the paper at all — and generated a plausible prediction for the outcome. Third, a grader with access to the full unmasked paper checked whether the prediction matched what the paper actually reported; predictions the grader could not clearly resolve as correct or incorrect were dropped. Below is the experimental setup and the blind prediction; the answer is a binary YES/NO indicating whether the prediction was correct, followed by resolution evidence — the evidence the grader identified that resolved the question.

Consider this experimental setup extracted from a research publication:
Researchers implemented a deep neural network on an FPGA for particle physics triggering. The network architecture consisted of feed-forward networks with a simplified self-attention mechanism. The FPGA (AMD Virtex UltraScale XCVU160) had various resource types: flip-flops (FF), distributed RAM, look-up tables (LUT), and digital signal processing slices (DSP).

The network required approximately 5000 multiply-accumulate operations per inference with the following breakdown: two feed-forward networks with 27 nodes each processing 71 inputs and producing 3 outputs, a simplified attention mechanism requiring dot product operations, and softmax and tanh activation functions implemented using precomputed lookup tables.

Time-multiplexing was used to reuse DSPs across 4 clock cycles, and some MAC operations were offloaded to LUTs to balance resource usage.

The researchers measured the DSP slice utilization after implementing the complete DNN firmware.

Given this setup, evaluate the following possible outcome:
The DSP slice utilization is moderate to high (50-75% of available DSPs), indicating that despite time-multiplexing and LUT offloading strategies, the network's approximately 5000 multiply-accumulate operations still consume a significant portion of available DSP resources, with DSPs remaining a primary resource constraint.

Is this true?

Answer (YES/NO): YES